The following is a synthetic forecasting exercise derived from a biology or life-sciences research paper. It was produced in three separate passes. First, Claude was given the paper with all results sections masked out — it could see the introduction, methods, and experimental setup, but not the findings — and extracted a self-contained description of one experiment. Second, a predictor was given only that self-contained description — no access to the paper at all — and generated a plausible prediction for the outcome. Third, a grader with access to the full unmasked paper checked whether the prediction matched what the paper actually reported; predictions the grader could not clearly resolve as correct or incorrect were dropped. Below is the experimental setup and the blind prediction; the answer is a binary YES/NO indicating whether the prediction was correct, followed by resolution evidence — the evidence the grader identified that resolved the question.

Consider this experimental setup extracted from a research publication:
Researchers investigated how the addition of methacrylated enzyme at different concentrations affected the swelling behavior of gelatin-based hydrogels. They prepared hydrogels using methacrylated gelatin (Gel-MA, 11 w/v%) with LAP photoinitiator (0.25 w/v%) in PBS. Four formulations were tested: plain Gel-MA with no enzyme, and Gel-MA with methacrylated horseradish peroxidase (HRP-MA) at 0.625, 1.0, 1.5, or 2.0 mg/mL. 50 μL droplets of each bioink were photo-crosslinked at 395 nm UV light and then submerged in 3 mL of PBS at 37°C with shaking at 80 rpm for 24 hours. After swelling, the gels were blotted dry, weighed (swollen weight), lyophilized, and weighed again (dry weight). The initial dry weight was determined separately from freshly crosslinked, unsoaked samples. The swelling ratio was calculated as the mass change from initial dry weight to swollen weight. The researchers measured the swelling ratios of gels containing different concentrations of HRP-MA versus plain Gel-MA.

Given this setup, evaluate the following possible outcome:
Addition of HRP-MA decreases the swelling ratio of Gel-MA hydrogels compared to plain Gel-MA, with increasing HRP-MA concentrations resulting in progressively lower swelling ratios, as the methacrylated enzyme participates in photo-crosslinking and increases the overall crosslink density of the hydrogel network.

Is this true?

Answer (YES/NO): NO